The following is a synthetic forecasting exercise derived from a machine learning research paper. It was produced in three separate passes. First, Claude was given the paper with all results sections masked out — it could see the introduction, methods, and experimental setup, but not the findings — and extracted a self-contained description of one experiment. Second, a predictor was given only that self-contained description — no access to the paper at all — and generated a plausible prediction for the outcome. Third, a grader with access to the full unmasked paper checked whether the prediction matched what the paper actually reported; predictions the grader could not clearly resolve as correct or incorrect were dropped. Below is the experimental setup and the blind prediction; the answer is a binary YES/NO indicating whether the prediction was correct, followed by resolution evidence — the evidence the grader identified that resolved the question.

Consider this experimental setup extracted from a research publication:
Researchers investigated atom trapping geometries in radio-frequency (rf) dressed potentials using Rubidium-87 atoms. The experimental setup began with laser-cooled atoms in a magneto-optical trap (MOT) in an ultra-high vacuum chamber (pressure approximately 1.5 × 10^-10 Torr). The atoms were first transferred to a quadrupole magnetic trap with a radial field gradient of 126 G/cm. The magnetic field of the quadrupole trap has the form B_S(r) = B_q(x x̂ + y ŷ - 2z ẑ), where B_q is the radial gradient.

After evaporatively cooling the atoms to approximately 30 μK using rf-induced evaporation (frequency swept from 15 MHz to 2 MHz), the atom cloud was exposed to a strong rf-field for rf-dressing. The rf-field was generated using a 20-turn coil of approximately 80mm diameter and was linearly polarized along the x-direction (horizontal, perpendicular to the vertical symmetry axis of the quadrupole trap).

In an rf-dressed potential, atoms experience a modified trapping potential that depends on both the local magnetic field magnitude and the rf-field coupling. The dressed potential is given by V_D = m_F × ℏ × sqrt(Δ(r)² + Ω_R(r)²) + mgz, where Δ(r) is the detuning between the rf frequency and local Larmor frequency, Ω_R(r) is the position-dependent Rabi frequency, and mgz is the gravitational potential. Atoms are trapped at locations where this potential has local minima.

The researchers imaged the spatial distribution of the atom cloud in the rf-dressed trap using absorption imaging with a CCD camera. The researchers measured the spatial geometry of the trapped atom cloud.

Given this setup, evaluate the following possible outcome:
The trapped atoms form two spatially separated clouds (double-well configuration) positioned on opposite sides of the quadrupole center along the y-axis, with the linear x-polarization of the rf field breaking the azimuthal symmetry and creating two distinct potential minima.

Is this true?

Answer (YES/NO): NO